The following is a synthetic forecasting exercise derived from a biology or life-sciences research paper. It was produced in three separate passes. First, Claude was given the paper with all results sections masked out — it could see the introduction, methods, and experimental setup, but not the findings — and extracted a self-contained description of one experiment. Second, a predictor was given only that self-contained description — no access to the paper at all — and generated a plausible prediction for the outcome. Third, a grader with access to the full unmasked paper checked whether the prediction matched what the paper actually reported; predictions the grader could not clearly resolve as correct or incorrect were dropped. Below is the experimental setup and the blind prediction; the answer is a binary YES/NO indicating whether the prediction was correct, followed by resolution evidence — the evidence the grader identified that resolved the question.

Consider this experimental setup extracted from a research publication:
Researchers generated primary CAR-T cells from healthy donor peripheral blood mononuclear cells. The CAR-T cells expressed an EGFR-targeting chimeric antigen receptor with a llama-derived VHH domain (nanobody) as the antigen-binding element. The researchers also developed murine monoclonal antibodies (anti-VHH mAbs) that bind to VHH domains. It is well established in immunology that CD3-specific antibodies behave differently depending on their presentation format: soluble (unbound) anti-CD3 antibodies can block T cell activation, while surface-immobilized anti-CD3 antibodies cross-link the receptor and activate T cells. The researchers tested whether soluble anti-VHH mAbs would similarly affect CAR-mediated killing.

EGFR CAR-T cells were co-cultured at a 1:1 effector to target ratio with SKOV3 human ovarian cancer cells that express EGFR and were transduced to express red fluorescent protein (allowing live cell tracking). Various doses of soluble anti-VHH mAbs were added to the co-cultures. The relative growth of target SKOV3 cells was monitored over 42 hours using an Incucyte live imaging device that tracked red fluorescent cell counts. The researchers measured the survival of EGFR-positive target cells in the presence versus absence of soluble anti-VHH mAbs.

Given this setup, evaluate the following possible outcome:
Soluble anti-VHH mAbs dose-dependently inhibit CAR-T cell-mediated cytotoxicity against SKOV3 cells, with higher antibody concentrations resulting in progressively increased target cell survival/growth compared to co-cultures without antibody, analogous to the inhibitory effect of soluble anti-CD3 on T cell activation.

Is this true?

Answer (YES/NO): YES